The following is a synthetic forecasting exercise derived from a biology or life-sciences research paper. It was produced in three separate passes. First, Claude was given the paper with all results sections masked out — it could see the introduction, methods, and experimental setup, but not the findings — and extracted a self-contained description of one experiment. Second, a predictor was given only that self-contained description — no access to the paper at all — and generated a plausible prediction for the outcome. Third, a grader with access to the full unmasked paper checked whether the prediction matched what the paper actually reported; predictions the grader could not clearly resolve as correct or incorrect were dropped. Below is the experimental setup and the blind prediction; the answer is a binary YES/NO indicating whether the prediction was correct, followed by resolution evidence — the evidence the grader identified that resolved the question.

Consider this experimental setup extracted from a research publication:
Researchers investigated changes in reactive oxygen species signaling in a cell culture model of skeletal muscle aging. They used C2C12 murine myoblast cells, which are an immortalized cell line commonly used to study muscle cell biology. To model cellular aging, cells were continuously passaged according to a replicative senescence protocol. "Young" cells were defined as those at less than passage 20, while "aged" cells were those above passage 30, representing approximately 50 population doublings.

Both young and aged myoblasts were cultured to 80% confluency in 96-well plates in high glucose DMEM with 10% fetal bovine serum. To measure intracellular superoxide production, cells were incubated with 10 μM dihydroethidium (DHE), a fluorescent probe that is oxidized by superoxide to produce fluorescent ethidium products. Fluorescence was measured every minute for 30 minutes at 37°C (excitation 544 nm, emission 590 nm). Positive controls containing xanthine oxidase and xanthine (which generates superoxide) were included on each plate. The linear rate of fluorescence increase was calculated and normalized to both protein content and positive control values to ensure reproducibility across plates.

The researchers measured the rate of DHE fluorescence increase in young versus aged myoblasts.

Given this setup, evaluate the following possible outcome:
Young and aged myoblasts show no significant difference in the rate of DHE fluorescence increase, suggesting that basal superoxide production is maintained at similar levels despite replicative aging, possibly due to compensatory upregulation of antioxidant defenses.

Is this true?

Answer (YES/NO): NO